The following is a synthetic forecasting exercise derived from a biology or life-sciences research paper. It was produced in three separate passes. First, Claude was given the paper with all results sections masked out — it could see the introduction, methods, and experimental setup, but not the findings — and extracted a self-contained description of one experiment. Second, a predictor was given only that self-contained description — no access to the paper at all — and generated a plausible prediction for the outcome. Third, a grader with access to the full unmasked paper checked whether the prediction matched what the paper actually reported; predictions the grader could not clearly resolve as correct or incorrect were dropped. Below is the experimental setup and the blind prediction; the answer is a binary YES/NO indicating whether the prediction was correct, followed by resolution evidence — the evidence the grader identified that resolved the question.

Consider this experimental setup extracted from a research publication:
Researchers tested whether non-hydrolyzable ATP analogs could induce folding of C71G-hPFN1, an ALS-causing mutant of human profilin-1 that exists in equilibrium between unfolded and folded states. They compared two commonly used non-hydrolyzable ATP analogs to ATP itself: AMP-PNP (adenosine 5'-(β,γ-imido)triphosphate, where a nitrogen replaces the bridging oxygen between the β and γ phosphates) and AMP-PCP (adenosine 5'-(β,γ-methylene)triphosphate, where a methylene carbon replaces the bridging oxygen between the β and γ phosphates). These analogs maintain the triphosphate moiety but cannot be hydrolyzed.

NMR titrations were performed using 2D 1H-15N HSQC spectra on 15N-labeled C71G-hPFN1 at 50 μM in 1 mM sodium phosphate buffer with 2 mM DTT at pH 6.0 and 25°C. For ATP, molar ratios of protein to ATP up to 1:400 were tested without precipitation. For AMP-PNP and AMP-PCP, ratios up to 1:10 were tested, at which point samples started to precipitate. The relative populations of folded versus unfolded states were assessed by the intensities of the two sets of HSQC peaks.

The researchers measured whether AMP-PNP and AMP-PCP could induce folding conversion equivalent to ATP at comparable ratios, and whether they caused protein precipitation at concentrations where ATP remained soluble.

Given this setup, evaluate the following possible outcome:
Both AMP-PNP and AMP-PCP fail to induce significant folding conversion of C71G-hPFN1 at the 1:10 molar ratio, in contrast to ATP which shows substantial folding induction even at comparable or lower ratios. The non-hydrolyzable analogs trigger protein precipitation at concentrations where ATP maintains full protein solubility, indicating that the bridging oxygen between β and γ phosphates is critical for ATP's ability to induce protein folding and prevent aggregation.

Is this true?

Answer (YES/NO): NO